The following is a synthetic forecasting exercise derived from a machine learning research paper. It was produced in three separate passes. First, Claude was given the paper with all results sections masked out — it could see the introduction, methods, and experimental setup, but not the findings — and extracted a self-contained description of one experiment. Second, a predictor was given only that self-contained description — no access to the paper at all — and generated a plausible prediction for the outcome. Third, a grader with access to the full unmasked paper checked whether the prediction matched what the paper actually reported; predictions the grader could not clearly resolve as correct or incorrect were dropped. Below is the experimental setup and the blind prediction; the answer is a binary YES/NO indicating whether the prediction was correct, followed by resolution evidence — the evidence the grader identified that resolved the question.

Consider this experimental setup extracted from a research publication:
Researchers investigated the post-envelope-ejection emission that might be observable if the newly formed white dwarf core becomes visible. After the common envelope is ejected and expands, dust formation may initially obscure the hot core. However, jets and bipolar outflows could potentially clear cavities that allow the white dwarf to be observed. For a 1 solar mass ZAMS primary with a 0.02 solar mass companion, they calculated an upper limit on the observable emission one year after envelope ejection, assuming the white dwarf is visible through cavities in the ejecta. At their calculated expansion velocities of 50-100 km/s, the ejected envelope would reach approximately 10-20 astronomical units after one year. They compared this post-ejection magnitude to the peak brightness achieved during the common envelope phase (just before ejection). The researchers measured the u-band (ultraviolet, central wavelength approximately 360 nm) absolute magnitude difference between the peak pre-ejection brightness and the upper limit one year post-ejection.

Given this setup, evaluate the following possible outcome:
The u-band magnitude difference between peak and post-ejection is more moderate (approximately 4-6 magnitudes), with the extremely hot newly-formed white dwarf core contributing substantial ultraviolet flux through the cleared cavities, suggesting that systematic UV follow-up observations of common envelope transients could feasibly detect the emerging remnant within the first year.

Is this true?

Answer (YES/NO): NO